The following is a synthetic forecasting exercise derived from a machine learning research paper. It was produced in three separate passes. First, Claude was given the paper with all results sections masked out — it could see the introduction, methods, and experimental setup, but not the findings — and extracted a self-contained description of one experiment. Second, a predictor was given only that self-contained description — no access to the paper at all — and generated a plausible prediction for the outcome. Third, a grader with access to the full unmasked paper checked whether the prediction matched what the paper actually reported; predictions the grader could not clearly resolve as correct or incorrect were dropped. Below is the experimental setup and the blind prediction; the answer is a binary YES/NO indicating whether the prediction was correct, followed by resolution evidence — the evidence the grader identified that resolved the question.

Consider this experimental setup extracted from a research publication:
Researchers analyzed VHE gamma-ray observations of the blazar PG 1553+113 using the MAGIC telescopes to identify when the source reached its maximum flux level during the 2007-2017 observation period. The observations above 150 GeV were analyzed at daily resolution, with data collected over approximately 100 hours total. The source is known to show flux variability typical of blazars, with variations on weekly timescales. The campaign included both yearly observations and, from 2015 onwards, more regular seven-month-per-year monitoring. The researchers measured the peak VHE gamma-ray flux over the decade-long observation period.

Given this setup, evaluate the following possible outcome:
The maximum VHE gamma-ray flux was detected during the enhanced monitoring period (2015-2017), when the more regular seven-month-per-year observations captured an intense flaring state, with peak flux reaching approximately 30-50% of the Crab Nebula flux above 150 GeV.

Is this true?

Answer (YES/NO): NO